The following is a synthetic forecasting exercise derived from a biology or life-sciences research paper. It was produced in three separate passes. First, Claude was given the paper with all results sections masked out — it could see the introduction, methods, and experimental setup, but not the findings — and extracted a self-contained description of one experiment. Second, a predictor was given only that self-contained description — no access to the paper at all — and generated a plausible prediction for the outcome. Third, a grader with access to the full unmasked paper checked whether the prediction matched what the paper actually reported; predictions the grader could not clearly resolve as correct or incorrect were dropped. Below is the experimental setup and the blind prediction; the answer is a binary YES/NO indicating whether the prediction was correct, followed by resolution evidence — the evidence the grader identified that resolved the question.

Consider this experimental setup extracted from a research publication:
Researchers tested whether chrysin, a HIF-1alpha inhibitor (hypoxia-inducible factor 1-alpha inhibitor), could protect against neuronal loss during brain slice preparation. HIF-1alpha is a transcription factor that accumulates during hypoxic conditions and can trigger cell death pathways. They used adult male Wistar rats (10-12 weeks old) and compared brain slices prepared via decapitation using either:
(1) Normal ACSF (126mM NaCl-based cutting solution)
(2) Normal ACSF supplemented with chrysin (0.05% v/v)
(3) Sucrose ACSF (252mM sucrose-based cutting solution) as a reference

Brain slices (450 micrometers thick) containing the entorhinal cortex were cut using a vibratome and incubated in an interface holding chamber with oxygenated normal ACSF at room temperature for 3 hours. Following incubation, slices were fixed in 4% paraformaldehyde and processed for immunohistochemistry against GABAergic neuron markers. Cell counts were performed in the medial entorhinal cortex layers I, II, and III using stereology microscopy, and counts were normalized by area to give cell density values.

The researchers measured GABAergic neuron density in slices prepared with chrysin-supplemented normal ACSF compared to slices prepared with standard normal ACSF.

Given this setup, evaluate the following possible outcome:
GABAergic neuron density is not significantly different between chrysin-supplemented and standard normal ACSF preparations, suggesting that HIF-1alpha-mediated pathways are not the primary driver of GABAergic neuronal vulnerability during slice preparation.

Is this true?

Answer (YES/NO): NO